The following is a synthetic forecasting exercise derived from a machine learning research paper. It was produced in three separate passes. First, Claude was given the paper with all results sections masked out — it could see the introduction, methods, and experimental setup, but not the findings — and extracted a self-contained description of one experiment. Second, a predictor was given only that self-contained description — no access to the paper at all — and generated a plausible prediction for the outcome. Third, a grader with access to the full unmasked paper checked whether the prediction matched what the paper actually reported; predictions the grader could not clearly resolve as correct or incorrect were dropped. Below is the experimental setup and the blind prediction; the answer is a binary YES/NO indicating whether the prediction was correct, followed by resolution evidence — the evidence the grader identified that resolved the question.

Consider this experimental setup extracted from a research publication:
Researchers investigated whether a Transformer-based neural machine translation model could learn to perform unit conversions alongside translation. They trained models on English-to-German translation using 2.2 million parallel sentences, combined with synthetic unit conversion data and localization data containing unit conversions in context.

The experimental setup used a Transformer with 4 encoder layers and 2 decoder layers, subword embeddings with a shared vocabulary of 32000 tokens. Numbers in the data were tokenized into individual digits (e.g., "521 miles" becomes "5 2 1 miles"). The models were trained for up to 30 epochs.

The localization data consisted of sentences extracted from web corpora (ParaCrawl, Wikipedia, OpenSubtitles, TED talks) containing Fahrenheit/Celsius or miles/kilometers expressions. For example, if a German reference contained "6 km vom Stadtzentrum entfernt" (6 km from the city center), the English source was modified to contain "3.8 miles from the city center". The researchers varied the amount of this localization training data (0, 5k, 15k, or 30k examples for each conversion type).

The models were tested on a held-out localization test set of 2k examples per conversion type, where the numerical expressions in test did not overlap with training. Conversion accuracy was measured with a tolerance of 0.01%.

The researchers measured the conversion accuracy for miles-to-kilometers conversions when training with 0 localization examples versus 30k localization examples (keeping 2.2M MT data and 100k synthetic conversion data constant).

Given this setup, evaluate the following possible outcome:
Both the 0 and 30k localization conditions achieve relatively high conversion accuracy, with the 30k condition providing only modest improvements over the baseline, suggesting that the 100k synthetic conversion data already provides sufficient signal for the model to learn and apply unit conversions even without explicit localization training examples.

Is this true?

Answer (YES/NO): NO